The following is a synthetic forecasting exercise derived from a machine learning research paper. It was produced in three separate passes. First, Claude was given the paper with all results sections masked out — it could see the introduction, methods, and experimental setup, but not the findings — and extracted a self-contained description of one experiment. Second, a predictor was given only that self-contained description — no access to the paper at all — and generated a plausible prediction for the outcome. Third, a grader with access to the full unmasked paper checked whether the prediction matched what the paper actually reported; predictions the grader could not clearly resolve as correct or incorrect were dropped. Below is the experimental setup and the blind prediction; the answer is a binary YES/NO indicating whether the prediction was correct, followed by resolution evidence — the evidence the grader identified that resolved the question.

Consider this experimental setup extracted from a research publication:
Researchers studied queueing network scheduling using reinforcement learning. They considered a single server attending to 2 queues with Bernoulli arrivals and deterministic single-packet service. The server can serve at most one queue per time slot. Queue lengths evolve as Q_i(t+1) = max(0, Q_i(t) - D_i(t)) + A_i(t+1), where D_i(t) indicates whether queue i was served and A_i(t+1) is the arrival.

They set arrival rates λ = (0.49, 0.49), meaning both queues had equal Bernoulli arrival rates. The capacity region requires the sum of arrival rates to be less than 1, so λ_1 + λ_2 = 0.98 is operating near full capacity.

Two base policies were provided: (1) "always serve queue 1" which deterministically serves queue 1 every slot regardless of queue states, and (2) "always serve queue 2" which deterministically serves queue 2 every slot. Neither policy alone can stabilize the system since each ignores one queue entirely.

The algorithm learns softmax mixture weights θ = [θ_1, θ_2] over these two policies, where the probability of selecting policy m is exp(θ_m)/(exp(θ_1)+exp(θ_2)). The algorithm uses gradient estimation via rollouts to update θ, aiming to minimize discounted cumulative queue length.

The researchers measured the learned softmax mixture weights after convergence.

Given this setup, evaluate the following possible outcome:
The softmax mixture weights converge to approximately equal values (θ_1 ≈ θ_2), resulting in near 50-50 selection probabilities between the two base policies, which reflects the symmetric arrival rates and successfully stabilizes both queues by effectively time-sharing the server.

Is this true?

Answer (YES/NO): YES